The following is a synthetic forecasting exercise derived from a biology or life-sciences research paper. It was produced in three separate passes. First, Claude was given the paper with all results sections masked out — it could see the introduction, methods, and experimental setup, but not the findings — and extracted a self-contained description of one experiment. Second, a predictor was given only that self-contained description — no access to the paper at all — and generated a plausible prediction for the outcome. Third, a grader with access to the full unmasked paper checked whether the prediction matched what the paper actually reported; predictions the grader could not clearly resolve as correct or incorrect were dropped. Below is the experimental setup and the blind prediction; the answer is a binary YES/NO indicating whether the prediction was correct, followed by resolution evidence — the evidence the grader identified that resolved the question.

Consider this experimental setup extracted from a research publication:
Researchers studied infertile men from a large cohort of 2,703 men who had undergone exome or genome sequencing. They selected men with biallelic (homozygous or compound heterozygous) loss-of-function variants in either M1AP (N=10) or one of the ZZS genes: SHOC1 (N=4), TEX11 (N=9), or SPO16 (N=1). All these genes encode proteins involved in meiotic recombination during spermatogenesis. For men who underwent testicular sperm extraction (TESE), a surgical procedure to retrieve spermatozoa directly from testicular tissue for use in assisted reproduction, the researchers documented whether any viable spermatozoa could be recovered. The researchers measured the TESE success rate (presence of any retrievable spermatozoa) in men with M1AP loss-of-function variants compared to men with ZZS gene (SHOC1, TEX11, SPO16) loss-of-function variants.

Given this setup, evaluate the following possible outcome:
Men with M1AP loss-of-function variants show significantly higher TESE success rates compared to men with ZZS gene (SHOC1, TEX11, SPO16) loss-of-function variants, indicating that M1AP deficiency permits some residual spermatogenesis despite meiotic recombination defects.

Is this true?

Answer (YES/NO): YES